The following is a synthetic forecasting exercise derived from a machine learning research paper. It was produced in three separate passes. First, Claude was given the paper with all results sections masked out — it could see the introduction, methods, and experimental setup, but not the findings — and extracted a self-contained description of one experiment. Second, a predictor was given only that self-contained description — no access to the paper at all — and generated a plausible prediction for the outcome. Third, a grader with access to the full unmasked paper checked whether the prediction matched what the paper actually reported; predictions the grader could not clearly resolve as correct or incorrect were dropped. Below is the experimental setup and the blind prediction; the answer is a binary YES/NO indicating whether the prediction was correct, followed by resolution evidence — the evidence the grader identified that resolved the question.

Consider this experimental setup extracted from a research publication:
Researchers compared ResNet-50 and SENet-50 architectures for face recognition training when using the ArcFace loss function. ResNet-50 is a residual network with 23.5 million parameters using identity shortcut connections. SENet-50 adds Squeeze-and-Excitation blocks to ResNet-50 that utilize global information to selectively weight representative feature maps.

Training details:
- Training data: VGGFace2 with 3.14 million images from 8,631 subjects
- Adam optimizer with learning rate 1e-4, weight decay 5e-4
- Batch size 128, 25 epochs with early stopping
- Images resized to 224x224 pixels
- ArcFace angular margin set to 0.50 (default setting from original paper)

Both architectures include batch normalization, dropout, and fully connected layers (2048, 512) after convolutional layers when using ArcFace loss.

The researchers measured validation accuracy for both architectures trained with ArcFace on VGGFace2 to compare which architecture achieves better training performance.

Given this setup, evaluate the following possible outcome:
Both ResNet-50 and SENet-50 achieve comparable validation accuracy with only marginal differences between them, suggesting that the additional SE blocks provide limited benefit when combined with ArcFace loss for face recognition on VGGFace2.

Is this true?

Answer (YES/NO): YES